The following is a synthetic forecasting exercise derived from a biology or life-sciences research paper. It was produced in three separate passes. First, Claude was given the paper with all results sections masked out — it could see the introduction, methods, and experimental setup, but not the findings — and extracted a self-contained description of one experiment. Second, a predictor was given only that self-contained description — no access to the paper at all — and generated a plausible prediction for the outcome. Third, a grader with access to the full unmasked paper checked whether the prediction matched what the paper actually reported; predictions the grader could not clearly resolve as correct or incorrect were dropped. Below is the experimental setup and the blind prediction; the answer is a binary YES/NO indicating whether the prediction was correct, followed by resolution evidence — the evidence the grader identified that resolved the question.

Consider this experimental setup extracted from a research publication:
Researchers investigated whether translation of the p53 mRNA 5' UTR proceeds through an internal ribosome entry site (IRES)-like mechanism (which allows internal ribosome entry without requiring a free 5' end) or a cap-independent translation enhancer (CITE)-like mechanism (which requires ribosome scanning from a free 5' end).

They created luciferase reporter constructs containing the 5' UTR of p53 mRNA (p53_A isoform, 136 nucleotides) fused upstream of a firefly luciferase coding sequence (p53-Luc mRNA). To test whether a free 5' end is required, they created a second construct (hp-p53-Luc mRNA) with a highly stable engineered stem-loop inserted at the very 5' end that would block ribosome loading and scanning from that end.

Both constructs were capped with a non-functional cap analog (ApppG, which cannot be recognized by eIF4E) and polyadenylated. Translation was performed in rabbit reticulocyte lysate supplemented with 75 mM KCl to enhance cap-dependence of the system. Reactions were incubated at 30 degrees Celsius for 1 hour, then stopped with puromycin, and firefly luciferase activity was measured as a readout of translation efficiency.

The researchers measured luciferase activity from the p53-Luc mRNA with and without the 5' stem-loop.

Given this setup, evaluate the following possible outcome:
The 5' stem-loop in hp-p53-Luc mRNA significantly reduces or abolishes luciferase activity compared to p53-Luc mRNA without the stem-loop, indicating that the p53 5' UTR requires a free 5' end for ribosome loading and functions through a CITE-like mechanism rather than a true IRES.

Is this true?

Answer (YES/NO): YES